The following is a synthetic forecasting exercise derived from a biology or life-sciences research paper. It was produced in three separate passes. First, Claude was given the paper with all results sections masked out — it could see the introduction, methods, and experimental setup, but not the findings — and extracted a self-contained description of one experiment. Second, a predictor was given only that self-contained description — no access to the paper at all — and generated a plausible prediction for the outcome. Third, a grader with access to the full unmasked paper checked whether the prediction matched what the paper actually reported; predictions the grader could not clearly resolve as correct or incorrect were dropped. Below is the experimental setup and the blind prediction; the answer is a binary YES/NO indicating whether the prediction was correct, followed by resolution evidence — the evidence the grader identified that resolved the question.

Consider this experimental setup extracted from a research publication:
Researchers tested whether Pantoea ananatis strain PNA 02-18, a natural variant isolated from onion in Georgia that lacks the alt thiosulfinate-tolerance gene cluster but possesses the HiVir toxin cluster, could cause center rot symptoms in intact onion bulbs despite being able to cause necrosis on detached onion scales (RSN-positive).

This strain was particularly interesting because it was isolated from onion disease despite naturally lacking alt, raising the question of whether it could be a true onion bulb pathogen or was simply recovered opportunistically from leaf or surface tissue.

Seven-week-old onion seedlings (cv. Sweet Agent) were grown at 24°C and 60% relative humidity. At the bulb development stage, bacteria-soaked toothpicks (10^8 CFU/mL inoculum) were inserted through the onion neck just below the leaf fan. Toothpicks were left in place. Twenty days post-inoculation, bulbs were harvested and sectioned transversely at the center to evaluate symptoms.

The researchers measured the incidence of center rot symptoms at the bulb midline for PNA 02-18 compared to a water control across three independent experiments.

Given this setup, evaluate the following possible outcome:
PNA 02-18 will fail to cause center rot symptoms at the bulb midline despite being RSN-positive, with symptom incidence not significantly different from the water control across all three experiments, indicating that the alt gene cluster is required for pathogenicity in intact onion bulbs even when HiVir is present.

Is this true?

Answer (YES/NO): YES